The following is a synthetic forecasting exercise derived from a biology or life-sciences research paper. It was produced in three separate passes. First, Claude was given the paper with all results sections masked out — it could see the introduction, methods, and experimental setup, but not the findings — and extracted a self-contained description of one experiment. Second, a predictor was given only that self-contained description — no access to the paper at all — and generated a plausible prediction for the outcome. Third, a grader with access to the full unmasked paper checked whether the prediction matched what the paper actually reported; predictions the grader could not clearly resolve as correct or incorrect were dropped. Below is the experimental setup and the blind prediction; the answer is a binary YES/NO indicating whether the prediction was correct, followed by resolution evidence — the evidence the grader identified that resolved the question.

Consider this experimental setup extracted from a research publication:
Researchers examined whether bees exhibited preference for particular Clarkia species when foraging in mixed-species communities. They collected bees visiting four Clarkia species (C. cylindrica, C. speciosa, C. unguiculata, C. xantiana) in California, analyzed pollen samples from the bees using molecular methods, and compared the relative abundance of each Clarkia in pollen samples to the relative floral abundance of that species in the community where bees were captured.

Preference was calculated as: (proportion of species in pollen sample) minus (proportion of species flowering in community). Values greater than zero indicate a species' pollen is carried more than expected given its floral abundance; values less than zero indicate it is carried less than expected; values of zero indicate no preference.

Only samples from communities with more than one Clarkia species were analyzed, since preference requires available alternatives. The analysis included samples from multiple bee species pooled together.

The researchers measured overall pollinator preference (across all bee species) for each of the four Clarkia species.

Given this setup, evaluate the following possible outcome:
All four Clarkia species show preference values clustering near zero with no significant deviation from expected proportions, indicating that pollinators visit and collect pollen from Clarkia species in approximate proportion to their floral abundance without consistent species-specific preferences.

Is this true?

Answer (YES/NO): NO